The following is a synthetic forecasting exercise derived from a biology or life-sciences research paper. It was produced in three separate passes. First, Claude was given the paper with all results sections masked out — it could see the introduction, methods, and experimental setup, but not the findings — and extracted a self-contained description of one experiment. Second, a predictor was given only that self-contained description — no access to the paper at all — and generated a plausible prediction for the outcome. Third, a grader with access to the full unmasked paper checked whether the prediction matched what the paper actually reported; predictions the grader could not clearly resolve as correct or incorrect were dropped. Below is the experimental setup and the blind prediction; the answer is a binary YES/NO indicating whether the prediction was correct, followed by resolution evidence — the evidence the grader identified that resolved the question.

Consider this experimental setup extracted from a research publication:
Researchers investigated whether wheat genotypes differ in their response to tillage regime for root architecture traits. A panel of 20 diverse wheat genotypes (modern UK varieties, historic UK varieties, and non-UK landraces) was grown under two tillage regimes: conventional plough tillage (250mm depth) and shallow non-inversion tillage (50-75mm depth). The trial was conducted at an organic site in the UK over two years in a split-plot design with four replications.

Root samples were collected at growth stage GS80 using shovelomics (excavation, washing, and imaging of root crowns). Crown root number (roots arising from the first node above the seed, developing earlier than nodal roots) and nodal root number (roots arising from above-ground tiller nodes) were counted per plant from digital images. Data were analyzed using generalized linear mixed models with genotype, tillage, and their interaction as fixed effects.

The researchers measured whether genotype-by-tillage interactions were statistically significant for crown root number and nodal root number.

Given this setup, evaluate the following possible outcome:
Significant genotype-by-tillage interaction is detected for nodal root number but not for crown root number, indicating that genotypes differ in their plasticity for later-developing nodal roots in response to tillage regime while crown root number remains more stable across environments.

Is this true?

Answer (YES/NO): NO